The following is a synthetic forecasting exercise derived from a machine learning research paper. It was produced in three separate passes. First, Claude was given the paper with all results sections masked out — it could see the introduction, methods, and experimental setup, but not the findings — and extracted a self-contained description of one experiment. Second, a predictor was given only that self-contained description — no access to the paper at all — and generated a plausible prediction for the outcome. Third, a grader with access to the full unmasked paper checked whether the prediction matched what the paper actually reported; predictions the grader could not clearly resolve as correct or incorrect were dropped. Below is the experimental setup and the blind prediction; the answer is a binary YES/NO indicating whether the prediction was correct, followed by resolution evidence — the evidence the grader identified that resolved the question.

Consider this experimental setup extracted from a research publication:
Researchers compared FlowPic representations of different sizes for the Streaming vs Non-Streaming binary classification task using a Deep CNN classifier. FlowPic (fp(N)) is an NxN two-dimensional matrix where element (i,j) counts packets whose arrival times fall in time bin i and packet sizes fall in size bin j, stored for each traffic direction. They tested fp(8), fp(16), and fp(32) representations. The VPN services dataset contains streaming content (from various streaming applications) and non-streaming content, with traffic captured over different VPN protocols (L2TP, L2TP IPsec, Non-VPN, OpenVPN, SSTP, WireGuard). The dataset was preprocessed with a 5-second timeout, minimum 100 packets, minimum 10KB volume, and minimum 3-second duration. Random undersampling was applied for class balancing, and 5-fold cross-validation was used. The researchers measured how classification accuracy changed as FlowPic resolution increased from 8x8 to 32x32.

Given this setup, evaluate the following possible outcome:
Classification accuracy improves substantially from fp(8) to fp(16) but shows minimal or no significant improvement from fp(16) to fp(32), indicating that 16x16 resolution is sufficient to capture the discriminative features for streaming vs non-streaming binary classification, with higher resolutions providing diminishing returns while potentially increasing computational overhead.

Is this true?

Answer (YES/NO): NO